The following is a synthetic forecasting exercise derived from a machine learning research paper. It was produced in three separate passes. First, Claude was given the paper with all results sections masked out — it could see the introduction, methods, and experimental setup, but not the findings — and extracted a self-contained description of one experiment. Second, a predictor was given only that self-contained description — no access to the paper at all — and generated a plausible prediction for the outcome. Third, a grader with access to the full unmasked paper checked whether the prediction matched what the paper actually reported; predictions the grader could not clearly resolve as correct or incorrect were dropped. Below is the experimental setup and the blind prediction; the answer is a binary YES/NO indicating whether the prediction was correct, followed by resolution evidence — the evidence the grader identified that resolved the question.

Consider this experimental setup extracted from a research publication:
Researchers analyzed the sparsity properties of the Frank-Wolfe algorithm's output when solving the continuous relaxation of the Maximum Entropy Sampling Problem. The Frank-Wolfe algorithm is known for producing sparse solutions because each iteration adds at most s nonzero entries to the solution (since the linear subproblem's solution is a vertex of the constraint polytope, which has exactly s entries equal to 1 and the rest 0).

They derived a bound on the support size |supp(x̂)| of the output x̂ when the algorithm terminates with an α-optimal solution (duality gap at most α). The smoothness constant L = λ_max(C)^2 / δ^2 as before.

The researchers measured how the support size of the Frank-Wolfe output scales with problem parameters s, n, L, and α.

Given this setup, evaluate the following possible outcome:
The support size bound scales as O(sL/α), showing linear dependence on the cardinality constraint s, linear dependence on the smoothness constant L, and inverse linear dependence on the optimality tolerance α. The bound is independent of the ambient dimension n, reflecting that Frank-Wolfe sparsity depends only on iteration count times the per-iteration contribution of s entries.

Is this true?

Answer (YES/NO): NO